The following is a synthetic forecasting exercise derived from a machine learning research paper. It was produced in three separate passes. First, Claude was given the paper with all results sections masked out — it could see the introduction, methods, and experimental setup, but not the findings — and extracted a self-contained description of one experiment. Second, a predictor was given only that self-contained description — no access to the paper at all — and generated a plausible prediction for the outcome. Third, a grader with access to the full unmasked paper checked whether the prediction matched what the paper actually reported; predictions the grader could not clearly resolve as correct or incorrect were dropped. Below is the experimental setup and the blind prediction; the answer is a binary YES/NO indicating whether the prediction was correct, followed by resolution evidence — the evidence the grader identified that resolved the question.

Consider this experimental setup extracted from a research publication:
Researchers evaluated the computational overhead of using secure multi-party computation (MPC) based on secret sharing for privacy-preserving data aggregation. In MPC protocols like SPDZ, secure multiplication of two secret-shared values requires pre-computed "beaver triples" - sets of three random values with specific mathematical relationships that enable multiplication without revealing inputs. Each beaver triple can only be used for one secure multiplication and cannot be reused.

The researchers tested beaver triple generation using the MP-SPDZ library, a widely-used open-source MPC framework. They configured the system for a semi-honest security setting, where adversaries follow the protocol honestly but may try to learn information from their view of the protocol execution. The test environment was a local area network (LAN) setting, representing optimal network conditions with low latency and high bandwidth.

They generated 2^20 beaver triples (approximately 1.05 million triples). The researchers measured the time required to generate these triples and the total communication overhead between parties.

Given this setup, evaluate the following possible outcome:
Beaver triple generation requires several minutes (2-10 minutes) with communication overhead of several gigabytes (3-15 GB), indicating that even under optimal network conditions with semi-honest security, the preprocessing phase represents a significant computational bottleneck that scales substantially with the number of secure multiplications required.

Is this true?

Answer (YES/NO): NO